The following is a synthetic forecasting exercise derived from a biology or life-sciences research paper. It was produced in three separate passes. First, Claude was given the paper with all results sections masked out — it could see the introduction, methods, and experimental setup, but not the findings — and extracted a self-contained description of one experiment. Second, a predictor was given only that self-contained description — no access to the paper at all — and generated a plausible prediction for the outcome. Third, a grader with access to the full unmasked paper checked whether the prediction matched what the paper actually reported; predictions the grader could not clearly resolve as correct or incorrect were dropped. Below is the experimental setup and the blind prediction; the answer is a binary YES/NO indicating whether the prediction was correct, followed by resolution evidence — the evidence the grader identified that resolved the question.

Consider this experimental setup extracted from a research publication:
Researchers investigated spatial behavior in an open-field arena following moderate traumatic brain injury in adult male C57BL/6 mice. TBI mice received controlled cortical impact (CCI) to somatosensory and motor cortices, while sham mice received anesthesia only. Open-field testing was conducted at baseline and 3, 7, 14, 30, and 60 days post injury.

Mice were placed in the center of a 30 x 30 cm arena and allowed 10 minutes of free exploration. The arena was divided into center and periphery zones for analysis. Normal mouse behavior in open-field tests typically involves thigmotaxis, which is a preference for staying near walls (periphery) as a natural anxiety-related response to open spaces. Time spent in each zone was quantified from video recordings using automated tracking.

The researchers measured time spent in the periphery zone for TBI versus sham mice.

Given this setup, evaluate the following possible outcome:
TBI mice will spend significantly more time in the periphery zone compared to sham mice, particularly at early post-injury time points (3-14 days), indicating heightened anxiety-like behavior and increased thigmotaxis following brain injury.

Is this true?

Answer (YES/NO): NO